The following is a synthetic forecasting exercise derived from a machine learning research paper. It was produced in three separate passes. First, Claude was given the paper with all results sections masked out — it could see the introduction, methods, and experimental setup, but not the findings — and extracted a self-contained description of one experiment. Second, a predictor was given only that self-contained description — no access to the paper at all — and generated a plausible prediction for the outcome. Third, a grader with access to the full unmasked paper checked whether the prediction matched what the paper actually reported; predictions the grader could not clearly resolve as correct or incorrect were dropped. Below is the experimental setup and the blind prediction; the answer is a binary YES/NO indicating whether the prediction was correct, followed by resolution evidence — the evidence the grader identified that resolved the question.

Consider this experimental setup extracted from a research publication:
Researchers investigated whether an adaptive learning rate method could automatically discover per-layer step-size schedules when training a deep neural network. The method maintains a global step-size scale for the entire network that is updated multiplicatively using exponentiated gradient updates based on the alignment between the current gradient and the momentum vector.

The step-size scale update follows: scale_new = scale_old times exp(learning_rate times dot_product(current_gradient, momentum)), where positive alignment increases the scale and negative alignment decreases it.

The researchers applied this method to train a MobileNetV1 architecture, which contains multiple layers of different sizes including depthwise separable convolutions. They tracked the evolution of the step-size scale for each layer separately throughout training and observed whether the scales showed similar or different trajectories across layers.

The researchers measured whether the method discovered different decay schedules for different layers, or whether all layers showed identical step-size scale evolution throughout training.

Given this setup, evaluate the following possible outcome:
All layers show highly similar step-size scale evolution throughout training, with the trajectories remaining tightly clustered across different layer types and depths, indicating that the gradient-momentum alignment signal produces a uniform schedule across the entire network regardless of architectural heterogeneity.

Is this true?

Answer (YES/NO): NO